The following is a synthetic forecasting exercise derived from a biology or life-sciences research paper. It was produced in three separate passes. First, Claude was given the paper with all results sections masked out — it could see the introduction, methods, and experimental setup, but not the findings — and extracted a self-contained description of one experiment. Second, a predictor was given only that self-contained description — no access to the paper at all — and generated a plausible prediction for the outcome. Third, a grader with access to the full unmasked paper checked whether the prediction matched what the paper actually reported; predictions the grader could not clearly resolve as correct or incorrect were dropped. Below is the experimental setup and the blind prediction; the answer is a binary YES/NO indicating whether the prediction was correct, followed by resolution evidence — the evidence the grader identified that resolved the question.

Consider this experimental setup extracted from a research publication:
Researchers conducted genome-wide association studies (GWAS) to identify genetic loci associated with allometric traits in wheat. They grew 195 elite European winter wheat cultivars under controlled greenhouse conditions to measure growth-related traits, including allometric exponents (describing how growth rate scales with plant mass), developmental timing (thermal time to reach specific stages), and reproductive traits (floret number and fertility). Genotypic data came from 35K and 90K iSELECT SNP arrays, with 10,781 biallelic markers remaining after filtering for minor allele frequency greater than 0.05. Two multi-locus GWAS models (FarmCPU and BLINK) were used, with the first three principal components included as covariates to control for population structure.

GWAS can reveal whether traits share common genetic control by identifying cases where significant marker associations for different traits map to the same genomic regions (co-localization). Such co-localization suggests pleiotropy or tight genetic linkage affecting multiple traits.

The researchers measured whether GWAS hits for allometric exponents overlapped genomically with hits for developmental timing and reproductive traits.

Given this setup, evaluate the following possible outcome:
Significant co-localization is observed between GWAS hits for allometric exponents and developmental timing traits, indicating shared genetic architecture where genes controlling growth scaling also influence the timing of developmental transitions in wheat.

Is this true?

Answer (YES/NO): YES